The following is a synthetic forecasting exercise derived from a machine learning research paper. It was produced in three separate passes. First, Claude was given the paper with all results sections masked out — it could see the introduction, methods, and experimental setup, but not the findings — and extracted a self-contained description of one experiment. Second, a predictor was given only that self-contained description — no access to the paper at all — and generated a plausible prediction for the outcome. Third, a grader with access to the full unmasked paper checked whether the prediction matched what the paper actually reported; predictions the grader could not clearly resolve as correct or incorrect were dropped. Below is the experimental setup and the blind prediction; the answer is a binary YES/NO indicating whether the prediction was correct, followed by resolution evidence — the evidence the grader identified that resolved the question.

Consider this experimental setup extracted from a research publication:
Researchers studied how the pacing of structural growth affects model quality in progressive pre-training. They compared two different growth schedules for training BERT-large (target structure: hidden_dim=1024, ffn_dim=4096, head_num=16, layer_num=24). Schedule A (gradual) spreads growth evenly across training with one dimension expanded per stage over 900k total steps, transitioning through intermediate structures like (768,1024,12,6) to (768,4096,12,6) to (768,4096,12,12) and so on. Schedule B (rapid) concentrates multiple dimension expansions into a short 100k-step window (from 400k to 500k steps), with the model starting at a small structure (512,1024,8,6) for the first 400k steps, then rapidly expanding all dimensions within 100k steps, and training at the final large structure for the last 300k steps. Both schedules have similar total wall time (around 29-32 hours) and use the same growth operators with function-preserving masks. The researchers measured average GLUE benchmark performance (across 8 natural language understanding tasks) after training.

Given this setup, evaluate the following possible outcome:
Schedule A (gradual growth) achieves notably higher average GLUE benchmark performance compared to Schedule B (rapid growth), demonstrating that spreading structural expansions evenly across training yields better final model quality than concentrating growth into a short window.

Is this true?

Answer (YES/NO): YES